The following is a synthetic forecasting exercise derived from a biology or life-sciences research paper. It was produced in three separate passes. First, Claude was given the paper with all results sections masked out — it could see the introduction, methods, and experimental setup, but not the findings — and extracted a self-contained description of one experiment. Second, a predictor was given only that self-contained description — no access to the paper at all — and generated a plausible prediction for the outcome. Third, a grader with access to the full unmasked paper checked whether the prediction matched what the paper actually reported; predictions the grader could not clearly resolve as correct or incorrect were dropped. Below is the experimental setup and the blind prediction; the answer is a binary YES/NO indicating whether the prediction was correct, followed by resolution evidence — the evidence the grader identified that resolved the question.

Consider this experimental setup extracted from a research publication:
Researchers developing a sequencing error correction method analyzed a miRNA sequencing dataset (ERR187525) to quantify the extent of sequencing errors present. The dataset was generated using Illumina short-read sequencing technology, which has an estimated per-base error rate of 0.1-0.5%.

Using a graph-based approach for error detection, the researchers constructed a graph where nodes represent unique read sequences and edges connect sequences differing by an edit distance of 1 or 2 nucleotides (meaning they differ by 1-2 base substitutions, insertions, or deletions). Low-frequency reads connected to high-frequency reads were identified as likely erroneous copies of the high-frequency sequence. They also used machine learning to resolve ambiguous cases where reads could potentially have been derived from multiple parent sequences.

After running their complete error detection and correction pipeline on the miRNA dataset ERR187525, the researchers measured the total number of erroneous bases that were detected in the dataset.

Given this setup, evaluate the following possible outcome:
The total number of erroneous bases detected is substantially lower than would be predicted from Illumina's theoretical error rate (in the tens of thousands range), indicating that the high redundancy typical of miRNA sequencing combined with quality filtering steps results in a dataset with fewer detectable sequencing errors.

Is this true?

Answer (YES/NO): NO